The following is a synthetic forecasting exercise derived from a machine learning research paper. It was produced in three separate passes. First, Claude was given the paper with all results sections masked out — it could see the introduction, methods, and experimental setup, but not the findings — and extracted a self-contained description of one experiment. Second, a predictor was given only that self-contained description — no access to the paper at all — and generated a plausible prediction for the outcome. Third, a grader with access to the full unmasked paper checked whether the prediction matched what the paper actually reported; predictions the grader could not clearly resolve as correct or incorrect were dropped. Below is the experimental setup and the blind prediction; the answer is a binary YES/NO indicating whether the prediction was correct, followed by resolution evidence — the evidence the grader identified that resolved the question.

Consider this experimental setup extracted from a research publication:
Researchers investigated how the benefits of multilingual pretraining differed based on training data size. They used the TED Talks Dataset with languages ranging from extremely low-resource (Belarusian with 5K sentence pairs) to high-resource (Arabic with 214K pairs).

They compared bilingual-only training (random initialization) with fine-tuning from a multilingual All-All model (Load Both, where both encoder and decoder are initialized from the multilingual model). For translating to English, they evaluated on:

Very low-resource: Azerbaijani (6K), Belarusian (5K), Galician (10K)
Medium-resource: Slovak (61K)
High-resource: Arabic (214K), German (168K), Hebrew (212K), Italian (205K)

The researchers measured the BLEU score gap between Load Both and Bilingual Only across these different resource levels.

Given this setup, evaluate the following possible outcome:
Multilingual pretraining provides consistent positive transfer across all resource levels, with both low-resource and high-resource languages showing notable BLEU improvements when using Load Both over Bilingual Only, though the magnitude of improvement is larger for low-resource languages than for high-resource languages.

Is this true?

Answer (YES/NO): YES